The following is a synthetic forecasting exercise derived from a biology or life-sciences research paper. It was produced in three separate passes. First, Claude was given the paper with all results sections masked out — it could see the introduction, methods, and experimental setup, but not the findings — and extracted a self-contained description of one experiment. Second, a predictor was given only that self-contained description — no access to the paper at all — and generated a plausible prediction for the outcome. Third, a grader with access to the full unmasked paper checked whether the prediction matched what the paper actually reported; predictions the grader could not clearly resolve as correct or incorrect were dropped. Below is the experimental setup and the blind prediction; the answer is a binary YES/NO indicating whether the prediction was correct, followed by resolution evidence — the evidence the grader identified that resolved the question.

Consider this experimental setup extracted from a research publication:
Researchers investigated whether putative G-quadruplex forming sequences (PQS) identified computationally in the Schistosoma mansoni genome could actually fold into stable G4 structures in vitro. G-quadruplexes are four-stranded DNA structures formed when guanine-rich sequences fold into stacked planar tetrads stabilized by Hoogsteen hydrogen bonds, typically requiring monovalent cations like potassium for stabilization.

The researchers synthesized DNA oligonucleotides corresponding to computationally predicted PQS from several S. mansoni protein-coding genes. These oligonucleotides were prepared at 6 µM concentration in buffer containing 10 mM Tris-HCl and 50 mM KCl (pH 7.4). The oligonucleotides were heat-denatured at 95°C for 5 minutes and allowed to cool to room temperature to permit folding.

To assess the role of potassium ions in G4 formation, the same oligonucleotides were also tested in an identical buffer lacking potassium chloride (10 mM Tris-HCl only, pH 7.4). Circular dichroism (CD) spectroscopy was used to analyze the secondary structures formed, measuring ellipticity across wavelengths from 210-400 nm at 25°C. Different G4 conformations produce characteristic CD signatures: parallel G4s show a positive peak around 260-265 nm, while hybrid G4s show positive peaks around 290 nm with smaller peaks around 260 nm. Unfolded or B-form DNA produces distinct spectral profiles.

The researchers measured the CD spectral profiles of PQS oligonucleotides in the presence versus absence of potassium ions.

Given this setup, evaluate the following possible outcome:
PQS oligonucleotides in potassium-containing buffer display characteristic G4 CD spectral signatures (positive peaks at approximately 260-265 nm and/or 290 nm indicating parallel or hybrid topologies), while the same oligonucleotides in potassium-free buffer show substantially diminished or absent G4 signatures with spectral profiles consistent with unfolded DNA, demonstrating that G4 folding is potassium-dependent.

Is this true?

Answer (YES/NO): YES